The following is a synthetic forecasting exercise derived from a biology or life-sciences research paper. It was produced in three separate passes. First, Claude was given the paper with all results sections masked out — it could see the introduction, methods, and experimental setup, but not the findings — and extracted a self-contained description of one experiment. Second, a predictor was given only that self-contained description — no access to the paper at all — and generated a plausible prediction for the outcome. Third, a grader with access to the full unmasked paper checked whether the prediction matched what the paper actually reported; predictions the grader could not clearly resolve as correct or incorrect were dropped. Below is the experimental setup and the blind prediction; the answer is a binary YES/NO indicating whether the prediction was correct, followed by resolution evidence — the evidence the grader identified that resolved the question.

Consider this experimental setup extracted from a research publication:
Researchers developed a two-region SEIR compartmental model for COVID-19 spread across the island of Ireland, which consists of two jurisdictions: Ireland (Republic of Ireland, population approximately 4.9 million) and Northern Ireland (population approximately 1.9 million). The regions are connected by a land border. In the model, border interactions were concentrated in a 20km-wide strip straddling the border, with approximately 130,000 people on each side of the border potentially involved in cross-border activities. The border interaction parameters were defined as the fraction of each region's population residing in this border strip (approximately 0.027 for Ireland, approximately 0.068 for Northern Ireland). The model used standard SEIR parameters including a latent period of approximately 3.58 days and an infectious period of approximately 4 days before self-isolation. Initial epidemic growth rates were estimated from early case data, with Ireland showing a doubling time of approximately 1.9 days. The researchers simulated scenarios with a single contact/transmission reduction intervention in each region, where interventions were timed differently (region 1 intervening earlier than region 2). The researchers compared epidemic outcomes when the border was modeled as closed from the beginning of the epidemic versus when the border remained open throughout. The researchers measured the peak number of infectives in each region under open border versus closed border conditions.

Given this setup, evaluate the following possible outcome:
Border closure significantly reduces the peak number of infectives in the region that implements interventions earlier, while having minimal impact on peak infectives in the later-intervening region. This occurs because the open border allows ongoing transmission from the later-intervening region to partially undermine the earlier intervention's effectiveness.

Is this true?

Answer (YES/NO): NO